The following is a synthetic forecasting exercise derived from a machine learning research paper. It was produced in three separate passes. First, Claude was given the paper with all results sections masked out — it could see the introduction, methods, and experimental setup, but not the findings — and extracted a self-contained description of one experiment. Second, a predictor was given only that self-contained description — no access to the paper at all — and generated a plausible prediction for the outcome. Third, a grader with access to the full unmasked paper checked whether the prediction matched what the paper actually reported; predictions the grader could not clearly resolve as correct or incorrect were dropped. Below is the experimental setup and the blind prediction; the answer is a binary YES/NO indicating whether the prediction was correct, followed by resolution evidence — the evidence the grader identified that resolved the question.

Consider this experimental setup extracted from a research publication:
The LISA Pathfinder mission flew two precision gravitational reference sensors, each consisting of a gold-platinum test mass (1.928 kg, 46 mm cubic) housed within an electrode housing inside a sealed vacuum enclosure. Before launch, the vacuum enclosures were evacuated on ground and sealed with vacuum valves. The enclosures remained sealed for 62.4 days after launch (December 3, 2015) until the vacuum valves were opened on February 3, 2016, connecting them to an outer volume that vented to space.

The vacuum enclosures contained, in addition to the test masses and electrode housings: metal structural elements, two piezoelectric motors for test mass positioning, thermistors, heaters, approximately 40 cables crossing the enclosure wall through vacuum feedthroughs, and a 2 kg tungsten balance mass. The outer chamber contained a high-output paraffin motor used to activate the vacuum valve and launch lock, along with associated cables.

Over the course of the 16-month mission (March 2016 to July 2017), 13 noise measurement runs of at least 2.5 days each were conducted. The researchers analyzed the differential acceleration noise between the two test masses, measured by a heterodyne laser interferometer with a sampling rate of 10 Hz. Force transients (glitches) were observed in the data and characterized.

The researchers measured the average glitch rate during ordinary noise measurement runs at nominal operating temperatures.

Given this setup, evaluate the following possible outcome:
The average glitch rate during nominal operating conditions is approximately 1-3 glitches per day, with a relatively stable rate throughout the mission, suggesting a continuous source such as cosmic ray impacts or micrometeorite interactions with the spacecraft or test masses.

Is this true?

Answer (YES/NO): YES